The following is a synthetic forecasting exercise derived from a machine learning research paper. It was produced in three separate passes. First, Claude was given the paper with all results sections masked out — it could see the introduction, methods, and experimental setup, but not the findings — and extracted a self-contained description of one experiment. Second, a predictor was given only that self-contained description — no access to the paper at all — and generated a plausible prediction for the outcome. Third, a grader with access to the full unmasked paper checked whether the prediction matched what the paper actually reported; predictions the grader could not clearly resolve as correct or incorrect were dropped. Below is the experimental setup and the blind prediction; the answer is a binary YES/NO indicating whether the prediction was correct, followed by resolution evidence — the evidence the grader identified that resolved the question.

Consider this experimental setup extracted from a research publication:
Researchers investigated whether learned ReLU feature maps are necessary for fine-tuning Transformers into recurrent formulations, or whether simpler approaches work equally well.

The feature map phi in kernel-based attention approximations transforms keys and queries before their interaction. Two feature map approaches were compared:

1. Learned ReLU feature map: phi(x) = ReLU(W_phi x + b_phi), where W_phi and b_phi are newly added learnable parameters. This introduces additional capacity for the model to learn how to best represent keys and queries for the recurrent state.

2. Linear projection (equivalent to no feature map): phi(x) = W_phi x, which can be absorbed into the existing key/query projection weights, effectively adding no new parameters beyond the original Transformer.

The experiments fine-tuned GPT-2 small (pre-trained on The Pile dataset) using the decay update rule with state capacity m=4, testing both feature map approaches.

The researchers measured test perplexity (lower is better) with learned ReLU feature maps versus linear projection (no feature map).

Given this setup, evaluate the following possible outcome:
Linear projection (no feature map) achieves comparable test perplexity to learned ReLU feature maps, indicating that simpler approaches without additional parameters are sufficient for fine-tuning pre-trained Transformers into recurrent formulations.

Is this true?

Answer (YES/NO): NO